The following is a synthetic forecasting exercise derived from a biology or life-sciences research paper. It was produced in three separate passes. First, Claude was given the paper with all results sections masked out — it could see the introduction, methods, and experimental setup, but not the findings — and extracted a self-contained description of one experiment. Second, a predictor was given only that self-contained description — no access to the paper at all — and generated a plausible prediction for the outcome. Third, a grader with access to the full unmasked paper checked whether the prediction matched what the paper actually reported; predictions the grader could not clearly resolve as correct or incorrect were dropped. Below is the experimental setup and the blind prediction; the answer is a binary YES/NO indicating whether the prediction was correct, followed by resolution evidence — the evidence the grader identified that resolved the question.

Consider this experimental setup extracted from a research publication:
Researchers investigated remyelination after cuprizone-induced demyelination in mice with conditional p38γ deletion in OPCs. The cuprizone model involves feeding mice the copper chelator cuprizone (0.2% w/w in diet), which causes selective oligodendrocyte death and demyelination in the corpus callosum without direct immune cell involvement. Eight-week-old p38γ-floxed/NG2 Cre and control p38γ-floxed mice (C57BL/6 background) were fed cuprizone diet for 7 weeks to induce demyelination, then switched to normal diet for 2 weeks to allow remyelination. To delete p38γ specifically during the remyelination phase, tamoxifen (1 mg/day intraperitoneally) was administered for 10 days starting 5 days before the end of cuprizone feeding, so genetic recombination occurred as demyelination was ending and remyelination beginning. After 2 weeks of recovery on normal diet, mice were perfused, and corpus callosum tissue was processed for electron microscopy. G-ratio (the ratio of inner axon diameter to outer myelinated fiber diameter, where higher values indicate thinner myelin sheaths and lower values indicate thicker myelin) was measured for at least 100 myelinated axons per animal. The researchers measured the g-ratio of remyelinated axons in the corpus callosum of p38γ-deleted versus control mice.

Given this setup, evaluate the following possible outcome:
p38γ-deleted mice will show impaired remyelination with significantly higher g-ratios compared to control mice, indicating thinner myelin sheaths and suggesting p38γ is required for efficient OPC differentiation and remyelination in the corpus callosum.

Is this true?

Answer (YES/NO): NO